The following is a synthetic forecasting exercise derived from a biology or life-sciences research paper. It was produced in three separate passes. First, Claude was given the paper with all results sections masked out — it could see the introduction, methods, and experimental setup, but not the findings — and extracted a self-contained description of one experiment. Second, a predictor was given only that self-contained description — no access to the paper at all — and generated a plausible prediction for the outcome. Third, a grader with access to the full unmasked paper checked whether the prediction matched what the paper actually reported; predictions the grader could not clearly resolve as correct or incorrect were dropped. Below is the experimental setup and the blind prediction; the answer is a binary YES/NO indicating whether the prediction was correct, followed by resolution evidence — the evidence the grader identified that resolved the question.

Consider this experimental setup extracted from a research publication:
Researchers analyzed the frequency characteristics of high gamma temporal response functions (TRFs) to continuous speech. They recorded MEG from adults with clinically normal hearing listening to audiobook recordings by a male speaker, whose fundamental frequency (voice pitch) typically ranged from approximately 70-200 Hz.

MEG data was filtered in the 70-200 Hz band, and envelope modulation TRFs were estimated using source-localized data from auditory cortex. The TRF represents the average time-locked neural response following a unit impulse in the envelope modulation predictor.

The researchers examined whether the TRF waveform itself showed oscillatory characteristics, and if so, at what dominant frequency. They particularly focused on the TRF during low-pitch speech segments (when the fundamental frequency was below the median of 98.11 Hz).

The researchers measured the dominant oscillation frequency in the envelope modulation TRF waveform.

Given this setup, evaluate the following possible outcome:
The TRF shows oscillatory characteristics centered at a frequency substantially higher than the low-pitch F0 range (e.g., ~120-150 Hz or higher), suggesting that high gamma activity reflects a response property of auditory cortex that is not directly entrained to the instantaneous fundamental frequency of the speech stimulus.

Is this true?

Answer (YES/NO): NO